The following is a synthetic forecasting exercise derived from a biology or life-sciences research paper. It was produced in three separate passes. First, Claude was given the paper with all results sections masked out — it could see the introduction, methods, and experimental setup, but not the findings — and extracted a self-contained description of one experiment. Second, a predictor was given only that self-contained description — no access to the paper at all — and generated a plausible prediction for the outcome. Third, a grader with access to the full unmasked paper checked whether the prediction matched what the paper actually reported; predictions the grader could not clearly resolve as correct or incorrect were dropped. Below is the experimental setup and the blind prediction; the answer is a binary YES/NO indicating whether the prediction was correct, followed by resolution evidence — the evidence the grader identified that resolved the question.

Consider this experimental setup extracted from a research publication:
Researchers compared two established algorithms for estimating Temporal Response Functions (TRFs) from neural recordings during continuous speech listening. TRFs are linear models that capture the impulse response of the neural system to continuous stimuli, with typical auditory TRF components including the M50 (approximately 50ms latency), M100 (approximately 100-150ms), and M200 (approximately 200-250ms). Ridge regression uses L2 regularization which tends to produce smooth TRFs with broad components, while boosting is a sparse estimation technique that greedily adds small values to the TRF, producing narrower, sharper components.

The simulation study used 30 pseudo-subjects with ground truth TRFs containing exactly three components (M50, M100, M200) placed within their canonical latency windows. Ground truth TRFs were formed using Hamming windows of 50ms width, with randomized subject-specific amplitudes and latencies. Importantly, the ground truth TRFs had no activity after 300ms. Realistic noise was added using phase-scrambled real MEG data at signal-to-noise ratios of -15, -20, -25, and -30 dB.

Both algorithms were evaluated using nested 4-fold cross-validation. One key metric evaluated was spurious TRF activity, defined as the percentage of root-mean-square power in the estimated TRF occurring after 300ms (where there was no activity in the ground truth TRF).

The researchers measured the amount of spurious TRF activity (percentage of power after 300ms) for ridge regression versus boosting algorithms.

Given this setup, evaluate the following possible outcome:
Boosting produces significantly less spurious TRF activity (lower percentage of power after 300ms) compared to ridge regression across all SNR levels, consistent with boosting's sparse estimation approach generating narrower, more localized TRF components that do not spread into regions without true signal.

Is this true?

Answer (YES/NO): YES